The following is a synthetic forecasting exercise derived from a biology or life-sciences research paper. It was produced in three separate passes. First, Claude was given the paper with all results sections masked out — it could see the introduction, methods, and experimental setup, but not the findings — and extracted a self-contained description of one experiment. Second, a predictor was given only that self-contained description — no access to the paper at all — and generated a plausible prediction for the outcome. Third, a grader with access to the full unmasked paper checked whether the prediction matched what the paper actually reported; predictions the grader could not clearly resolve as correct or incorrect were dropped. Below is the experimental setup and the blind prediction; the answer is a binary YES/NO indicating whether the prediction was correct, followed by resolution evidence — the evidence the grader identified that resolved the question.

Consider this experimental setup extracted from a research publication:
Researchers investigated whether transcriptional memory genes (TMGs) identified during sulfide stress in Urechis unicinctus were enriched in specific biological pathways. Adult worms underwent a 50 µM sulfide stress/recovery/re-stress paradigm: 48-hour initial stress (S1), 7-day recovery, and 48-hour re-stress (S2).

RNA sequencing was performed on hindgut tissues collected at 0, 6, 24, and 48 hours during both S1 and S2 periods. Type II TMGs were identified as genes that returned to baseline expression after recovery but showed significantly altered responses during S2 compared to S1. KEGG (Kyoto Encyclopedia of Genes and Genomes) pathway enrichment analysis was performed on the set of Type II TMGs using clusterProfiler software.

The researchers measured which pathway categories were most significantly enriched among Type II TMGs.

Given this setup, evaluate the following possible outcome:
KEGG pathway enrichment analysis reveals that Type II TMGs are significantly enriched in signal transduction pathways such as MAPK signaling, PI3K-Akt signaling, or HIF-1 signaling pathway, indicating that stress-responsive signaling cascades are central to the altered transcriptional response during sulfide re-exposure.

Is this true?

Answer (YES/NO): NO